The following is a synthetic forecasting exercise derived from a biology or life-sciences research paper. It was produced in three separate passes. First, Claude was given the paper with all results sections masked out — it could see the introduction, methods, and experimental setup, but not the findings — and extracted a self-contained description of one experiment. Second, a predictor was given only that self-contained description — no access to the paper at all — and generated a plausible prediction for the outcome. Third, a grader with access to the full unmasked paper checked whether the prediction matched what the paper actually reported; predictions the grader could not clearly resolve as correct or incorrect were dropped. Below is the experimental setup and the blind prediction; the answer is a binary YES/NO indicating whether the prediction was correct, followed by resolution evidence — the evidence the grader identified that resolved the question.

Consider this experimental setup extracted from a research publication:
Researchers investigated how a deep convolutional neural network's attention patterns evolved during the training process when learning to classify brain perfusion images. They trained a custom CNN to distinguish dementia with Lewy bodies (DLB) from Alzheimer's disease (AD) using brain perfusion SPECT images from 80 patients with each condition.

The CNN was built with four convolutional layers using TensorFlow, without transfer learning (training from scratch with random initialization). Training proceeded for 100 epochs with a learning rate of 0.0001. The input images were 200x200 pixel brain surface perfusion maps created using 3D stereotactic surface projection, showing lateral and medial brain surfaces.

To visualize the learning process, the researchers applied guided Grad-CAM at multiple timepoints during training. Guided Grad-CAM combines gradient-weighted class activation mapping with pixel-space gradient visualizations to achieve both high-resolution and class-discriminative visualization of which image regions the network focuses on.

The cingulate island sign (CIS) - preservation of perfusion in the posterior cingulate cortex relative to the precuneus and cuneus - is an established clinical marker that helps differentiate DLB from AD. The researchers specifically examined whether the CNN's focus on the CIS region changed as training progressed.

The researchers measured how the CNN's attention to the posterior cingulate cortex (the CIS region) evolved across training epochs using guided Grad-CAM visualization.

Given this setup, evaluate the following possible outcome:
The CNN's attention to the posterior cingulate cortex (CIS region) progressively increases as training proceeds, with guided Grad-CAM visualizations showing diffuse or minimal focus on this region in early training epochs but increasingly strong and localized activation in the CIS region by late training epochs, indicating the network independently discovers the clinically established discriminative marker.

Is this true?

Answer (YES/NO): YES